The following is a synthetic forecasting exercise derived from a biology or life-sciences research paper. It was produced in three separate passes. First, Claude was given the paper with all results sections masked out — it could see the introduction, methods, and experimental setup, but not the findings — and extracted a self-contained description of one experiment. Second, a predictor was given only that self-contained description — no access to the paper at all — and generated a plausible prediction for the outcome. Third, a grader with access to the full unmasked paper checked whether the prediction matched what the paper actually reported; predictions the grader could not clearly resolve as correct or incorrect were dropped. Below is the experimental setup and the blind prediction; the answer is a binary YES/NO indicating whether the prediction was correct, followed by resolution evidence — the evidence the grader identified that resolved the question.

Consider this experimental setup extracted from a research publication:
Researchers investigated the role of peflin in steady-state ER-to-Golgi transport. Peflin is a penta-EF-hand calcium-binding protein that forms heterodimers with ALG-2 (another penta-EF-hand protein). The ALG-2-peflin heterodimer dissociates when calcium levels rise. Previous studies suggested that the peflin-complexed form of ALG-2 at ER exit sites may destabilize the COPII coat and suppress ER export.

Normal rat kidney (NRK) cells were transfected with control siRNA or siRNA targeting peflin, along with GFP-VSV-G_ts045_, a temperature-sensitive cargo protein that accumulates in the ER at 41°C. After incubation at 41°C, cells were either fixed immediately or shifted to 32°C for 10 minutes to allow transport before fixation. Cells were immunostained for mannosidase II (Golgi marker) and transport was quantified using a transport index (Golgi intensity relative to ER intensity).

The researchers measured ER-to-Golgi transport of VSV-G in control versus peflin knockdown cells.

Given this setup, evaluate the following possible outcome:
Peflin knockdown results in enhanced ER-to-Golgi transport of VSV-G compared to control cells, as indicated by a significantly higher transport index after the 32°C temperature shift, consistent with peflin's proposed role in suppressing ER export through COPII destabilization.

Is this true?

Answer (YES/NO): YES